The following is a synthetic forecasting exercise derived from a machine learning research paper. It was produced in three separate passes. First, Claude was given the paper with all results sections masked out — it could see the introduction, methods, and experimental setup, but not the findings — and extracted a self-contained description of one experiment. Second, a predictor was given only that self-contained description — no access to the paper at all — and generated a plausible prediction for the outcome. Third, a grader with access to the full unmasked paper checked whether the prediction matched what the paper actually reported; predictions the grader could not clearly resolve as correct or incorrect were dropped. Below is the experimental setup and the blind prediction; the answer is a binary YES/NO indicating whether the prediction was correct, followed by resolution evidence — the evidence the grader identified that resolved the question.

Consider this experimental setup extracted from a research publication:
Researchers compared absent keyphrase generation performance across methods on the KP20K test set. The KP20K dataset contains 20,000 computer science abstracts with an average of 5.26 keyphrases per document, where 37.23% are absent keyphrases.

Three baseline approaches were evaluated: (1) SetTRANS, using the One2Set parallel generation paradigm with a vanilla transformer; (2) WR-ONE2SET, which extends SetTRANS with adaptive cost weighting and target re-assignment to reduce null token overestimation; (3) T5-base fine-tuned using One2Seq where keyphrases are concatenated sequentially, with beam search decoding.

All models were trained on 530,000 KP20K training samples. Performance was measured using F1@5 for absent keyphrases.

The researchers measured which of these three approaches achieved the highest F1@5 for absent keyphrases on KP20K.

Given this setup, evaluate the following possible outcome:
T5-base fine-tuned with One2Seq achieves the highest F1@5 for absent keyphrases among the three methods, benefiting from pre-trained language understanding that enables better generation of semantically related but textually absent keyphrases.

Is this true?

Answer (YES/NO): NO